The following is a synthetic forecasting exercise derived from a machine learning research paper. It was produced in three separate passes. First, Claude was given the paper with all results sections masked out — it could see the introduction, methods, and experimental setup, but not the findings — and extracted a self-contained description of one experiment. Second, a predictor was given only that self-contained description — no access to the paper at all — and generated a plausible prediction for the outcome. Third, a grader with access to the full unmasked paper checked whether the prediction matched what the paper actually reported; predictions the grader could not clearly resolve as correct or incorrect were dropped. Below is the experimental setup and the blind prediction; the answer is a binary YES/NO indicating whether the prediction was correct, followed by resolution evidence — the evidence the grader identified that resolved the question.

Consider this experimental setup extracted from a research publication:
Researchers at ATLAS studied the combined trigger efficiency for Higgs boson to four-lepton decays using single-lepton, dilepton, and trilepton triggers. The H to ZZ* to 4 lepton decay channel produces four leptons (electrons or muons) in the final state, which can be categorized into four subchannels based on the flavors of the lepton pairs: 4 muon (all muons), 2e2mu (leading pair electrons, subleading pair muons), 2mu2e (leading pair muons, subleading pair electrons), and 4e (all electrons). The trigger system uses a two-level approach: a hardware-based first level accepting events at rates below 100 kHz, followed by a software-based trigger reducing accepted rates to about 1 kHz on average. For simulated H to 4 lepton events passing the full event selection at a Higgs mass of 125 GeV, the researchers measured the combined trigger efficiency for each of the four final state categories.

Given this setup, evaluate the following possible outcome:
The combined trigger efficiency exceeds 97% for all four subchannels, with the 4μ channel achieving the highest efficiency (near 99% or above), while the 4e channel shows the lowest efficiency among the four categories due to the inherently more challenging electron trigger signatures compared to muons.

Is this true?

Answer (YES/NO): NO